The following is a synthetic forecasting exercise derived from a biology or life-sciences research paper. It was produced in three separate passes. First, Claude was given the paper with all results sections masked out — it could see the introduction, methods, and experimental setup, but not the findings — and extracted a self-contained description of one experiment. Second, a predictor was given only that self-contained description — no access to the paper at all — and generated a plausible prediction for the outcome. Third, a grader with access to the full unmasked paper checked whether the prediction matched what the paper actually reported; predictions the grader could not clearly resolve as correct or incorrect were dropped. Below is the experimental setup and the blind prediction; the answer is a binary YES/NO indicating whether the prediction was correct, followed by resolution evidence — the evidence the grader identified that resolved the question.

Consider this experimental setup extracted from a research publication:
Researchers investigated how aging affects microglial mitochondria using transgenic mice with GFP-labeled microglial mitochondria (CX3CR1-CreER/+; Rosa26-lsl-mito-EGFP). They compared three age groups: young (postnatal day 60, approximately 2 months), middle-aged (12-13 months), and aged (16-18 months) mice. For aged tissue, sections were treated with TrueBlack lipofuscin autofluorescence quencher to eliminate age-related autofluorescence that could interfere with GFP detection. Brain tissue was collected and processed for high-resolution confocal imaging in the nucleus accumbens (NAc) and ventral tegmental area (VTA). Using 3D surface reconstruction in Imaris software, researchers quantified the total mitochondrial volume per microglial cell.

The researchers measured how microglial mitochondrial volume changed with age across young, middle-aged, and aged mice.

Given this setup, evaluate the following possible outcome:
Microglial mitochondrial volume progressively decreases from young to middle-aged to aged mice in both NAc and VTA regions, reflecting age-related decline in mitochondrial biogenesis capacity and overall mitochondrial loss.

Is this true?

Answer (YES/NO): NO